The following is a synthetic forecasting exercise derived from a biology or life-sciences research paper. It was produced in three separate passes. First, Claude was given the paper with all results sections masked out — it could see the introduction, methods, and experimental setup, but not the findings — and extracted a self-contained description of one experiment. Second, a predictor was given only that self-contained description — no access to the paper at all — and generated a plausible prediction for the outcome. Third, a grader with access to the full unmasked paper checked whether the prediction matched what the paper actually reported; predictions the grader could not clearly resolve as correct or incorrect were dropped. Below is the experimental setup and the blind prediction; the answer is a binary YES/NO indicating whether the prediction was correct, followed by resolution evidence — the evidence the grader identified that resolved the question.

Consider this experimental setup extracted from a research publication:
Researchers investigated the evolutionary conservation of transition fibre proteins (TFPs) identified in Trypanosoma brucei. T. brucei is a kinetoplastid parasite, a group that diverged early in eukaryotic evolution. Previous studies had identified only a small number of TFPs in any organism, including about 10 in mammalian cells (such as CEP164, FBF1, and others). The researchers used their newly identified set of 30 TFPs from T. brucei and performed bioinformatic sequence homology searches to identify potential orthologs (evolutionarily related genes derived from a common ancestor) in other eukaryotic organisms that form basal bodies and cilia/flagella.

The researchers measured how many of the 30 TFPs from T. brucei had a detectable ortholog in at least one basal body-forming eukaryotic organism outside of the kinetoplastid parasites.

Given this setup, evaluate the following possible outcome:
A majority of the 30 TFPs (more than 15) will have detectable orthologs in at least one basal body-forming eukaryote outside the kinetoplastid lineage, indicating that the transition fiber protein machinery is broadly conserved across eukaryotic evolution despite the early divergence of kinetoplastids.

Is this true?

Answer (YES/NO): NO